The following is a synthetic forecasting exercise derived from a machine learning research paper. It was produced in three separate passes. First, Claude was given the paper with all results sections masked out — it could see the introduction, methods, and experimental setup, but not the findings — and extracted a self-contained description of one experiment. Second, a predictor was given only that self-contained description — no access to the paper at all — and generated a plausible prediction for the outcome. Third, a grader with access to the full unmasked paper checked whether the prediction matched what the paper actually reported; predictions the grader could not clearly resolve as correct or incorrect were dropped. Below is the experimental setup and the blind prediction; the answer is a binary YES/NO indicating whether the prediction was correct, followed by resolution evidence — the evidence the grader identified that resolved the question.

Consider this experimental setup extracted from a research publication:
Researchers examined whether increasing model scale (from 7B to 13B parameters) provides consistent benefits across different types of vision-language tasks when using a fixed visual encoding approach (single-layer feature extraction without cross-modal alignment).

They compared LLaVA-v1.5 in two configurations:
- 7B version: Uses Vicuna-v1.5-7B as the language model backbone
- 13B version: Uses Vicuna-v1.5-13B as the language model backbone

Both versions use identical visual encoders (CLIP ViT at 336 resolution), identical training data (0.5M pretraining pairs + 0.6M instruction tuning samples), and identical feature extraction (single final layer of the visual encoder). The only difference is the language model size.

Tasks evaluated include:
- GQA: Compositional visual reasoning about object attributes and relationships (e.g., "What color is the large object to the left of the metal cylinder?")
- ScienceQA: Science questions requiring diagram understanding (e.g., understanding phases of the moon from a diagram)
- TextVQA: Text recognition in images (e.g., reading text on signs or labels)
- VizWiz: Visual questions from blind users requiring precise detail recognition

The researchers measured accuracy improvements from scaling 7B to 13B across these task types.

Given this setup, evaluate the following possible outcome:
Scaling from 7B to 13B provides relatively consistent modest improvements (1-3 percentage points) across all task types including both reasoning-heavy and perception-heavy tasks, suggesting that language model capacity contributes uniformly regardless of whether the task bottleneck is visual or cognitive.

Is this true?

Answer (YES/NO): NO